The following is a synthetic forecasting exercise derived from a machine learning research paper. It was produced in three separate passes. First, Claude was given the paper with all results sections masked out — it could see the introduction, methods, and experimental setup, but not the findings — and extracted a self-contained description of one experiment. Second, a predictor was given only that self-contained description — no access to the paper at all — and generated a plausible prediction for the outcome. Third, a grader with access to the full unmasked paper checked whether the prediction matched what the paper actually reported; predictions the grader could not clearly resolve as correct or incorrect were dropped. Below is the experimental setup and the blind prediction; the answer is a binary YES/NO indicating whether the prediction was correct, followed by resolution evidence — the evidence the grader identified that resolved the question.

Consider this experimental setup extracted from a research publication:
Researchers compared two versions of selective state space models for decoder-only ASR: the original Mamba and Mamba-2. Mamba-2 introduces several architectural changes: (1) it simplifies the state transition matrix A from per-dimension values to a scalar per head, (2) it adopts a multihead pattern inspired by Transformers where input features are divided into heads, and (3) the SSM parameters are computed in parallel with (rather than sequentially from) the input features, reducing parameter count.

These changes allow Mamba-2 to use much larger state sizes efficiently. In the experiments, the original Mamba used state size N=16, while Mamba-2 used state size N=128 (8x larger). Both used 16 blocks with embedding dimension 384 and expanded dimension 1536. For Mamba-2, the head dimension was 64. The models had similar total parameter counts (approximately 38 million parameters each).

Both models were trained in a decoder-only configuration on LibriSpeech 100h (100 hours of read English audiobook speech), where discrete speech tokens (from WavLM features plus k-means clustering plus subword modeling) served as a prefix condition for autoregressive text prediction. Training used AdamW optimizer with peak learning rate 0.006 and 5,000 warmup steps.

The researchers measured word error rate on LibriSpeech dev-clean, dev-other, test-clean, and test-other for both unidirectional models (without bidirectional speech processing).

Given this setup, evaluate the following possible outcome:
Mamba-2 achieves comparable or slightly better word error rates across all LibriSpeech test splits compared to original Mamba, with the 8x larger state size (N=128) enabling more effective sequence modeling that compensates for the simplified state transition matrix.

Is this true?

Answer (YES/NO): YES